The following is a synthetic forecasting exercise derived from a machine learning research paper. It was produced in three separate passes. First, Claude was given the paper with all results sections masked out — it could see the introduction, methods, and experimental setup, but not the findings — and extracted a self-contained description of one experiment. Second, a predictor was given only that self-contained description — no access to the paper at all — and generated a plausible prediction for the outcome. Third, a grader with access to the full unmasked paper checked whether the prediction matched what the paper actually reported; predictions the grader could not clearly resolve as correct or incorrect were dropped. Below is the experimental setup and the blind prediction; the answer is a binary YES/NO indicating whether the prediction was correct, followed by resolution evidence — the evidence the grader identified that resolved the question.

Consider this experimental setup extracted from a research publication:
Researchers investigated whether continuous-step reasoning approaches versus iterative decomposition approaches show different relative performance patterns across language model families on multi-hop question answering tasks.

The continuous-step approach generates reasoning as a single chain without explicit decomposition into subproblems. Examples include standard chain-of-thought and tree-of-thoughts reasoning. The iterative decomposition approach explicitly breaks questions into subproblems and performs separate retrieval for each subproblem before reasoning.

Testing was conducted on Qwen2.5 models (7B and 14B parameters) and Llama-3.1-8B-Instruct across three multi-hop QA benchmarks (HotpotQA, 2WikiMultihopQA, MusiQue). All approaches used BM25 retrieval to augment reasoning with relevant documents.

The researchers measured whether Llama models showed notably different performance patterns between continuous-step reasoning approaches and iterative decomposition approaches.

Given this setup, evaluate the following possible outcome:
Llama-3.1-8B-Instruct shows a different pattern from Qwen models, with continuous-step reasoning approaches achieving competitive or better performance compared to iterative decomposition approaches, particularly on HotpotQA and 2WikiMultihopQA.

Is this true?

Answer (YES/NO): NO